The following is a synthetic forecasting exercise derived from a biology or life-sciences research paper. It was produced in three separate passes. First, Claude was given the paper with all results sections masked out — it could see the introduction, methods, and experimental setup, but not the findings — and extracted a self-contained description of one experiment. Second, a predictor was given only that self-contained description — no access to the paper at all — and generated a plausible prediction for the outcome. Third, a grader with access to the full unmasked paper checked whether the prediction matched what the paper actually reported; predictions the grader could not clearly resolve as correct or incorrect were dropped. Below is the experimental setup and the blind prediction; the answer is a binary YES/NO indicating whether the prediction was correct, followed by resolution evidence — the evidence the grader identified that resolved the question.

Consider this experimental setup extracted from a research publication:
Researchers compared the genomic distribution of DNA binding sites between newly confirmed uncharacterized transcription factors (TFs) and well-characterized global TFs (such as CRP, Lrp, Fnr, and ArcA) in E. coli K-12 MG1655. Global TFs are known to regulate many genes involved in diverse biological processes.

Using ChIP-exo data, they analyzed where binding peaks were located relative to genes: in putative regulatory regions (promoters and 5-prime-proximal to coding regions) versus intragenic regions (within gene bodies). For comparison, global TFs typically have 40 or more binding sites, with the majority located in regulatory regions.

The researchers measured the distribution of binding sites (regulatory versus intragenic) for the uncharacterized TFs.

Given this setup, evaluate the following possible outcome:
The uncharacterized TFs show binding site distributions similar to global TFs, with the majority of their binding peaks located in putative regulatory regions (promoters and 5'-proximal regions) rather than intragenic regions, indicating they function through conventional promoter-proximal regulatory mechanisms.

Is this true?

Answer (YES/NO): NO